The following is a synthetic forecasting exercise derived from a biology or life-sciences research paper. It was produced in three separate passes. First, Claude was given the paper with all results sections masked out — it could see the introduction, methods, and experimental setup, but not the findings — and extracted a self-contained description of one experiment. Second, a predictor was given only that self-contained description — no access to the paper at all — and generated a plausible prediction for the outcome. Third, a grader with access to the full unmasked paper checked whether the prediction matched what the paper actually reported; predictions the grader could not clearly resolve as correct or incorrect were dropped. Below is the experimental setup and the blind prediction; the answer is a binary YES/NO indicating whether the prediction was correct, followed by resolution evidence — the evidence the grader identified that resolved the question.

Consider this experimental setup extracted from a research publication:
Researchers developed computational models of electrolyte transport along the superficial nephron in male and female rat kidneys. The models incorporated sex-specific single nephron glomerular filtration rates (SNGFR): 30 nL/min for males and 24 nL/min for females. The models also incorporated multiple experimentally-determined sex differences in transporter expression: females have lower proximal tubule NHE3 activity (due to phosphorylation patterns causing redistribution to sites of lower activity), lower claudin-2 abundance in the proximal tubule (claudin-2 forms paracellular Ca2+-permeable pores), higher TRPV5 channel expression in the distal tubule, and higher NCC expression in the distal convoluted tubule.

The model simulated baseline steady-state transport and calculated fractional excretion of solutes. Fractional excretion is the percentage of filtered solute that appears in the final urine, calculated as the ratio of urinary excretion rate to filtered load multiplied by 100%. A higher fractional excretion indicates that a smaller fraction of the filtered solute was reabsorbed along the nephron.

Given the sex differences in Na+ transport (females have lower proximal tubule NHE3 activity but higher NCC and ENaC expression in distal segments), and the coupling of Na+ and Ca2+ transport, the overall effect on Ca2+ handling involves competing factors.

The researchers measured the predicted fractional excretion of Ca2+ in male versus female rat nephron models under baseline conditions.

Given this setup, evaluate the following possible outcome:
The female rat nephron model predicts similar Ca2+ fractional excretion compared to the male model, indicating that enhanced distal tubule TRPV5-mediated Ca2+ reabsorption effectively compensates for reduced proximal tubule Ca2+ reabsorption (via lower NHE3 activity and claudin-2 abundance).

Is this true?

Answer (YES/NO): YES